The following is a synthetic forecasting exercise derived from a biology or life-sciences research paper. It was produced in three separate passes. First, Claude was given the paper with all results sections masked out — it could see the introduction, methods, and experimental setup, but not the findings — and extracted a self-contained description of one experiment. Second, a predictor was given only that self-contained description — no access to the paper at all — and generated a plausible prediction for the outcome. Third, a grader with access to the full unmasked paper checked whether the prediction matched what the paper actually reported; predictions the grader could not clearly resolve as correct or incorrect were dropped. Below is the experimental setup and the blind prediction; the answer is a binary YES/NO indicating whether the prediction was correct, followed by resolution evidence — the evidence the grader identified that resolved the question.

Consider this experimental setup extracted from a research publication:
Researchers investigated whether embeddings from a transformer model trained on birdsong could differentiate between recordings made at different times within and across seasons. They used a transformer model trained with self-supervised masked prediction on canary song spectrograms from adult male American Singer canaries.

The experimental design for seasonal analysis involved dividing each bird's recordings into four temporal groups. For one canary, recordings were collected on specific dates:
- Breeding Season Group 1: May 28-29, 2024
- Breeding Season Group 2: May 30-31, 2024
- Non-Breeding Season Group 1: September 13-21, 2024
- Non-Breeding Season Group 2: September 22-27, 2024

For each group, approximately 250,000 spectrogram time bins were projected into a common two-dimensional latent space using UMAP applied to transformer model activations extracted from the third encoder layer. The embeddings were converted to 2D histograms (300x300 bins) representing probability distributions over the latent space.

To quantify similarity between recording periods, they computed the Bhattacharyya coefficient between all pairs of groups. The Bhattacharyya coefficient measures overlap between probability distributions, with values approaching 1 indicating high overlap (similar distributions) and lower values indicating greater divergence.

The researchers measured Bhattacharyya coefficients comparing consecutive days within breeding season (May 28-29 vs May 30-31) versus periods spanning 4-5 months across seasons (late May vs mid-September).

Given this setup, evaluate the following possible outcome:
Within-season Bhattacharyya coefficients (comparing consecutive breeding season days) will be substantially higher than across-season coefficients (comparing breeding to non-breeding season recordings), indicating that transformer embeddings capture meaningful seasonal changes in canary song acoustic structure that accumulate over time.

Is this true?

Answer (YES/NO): YES